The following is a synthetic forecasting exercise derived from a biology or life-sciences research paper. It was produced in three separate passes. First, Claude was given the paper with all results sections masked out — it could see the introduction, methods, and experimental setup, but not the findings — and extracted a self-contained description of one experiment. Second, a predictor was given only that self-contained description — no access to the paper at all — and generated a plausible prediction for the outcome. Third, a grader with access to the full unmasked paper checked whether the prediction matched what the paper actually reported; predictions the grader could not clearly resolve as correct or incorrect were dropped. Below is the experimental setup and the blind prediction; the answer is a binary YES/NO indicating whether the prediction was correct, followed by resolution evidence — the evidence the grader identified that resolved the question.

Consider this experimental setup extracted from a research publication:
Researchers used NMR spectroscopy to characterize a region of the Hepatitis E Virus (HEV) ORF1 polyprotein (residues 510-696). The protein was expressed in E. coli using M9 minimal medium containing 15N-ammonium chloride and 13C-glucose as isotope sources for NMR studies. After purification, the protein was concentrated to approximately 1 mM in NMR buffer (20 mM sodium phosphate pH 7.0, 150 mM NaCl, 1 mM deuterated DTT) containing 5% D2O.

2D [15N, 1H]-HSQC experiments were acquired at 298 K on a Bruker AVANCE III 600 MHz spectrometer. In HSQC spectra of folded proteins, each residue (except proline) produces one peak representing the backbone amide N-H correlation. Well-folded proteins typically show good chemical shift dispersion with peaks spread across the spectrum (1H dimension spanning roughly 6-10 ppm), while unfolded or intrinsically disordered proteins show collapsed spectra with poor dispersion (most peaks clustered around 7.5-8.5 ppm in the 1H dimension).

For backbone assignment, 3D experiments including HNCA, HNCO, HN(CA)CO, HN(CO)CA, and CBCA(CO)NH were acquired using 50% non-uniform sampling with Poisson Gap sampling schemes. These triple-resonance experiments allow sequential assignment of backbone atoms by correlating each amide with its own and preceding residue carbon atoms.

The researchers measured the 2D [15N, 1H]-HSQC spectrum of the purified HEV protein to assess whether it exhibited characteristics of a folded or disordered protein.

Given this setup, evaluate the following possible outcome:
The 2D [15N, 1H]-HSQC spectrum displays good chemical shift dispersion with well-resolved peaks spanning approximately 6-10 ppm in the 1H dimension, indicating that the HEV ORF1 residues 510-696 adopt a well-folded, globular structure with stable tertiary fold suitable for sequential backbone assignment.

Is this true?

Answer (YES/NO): YES